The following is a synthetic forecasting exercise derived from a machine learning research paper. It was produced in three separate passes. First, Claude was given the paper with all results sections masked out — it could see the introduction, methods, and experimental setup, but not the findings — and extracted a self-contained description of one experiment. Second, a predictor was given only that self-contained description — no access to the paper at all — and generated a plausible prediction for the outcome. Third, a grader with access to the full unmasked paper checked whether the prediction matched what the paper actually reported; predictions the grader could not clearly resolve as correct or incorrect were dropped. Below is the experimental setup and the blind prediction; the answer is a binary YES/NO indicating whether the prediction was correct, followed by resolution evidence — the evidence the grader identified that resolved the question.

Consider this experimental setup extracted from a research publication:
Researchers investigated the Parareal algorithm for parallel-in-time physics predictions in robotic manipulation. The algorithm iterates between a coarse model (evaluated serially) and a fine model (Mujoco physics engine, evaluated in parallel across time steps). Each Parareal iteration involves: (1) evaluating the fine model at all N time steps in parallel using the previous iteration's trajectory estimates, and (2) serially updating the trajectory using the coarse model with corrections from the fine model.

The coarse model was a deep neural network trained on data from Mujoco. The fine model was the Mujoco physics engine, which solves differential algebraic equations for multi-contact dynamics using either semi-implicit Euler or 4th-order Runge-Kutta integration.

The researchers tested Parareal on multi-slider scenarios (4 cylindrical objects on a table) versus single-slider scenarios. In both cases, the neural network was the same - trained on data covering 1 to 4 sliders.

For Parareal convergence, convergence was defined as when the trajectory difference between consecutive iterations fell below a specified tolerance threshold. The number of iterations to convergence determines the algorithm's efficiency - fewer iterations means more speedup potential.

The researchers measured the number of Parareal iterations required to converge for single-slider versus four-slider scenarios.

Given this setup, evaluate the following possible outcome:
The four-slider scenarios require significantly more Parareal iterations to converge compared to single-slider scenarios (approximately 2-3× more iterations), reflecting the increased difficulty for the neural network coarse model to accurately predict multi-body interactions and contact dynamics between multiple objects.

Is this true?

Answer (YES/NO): NO